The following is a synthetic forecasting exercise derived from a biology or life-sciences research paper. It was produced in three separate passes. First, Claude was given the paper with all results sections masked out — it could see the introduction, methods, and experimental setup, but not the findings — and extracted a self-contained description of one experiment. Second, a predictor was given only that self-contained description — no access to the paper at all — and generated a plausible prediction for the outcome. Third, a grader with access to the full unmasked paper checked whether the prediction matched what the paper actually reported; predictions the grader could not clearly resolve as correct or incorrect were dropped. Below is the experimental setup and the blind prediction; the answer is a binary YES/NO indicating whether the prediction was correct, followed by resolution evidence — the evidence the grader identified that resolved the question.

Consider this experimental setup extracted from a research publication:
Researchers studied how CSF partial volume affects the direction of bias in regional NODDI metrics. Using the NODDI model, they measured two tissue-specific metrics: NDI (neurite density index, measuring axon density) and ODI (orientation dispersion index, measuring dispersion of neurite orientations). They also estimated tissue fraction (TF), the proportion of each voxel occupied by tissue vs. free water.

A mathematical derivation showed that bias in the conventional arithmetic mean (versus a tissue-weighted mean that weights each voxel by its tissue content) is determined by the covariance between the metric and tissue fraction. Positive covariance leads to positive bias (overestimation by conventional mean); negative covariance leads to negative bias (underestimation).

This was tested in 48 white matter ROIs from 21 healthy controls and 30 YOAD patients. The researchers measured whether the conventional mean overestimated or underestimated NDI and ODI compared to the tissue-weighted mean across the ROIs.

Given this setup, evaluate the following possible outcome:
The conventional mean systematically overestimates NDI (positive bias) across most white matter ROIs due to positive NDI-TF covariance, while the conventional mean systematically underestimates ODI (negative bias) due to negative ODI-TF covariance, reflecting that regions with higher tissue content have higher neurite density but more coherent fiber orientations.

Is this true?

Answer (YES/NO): NO